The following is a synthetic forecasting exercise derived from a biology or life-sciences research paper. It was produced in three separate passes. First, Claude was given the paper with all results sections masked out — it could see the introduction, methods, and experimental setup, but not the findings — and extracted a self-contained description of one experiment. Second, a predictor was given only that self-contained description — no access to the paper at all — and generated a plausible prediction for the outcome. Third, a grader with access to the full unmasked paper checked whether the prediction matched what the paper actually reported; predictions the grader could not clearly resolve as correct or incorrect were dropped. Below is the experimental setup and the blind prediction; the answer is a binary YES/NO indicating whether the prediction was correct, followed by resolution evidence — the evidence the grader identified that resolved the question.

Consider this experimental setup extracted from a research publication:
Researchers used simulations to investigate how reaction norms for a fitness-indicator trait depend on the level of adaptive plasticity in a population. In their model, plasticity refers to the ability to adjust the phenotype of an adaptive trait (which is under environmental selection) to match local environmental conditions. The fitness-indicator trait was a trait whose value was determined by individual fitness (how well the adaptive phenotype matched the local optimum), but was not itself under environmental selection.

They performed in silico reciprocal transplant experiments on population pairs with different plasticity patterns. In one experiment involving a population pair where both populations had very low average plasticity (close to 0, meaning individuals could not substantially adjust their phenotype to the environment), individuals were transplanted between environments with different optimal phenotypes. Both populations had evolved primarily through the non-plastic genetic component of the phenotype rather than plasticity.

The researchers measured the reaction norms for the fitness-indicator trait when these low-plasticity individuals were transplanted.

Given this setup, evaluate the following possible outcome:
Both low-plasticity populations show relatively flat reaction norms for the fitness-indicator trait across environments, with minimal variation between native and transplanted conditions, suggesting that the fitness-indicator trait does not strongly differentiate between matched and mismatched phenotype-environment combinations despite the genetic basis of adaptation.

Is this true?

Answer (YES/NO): NO